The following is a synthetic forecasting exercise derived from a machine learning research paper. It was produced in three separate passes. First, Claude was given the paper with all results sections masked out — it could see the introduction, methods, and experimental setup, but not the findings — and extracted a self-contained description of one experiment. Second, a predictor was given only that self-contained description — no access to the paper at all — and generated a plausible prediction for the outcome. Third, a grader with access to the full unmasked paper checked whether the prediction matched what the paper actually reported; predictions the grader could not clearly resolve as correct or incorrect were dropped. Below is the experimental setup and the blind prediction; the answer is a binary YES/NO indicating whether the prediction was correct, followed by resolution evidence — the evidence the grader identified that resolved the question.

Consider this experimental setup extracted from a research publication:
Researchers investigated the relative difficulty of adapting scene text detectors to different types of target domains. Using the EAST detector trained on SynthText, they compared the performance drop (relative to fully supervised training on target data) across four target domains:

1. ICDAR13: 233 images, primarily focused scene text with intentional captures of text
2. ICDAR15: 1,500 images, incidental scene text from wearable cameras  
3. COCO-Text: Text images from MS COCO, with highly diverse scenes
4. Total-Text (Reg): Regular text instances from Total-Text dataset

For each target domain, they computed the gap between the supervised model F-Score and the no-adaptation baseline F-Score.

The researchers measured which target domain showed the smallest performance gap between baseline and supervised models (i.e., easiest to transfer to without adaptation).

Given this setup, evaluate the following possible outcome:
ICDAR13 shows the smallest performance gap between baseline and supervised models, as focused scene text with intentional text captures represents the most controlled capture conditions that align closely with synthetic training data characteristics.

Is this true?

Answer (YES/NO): NO